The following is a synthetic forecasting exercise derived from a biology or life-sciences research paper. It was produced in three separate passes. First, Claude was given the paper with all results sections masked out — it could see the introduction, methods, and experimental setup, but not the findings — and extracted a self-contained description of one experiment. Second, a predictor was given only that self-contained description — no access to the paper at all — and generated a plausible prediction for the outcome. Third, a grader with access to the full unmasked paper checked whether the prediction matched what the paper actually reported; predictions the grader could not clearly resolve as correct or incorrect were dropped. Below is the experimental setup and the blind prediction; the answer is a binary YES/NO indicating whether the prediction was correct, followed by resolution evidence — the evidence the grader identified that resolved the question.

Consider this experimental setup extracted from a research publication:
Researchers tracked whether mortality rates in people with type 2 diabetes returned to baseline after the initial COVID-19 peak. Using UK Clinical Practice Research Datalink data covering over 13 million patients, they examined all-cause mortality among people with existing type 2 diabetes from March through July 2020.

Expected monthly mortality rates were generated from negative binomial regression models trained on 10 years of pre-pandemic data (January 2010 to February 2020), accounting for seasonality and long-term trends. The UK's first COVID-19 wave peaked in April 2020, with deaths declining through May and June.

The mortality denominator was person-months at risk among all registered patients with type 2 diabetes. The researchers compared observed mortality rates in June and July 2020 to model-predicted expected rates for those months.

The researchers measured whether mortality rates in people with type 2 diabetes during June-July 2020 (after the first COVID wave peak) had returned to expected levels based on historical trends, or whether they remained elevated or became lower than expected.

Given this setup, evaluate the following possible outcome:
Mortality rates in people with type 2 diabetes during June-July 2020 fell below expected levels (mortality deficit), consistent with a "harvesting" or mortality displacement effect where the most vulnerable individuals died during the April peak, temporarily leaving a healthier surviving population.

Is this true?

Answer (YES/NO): NO